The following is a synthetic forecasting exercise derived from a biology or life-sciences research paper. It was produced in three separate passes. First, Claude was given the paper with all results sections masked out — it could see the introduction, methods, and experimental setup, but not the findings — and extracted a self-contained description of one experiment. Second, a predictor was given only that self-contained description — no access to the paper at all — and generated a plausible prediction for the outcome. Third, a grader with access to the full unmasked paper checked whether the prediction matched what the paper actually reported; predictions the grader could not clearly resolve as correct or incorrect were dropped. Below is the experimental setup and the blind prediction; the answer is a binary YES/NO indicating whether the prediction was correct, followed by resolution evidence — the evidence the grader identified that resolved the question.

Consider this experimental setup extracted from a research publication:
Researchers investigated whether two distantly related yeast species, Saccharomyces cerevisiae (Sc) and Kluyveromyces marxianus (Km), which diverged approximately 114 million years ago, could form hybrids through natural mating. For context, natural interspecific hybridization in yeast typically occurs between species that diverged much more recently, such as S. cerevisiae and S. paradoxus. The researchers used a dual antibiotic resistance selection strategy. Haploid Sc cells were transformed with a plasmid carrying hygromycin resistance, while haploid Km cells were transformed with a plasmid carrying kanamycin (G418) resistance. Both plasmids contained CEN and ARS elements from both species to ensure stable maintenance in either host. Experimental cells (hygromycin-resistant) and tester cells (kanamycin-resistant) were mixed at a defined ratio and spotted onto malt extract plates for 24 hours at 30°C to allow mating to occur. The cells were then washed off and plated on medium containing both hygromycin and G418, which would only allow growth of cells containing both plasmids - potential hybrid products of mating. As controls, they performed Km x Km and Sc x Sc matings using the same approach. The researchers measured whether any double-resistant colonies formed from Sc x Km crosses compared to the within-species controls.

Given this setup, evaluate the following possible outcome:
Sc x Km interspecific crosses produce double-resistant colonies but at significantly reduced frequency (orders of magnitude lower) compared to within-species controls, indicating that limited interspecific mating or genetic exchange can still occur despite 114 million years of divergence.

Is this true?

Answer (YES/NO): NO